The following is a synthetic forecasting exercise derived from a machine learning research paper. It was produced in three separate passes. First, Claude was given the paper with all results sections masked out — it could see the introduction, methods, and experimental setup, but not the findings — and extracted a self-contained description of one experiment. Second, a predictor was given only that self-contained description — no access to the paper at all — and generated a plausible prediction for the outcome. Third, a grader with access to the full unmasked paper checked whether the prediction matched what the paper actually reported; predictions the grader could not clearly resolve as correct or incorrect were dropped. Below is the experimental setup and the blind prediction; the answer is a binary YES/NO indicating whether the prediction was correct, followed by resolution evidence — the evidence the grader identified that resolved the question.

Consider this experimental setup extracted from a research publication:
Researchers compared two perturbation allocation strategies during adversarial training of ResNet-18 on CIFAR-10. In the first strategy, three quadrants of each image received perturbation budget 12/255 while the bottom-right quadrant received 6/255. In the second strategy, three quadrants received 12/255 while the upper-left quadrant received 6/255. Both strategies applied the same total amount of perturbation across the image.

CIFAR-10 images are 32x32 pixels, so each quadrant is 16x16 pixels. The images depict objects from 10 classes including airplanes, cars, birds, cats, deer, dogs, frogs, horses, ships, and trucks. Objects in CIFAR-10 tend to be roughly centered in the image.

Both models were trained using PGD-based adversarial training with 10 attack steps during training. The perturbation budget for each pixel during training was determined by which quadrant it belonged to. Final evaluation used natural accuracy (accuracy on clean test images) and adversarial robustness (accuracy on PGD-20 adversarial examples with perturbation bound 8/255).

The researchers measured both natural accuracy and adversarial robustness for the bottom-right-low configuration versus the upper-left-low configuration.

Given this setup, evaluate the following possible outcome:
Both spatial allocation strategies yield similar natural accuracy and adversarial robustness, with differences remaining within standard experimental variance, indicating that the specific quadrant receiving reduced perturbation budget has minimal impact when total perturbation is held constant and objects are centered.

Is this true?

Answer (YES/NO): NO